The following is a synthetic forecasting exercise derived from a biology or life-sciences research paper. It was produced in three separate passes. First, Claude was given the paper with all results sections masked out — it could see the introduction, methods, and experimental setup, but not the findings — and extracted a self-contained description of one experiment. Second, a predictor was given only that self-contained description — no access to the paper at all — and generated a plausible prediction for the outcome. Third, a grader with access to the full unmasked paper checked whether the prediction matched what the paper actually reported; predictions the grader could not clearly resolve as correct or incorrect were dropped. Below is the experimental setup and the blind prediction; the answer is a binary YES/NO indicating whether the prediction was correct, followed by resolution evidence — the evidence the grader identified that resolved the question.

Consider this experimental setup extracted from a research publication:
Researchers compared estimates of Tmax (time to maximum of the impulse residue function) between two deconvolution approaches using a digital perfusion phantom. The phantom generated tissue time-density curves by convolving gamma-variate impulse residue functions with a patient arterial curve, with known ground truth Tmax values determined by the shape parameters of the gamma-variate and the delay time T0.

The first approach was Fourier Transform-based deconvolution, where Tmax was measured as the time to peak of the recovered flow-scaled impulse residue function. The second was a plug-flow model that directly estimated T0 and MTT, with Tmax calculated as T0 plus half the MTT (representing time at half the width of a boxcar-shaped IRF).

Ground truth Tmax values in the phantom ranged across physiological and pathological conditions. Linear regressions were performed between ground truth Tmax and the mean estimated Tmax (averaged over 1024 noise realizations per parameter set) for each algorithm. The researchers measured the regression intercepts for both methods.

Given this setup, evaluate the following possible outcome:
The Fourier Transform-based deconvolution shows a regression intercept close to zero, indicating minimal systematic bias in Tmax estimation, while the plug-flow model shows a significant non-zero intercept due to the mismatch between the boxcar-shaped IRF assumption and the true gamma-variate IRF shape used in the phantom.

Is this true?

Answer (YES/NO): NO